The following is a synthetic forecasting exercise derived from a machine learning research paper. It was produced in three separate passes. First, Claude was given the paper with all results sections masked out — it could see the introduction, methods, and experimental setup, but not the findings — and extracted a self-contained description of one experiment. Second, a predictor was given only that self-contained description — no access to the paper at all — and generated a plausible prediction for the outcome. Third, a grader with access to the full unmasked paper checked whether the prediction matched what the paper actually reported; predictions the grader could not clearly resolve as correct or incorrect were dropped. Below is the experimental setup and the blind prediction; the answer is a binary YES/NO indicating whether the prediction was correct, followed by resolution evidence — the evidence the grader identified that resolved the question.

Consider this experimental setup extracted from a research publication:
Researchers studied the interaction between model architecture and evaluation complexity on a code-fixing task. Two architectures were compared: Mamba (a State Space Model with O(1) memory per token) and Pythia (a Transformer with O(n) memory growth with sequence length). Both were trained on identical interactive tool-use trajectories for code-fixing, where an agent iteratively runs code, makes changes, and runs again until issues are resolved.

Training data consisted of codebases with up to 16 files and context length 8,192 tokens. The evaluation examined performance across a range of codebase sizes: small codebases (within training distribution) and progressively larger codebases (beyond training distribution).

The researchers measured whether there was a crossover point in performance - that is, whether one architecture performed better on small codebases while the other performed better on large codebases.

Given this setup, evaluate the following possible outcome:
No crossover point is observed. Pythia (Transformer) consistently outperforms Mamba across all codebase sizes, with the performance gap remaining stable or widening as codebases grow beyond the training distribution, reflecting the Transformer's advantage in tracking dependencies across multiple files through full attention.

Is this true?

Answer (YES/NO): NO